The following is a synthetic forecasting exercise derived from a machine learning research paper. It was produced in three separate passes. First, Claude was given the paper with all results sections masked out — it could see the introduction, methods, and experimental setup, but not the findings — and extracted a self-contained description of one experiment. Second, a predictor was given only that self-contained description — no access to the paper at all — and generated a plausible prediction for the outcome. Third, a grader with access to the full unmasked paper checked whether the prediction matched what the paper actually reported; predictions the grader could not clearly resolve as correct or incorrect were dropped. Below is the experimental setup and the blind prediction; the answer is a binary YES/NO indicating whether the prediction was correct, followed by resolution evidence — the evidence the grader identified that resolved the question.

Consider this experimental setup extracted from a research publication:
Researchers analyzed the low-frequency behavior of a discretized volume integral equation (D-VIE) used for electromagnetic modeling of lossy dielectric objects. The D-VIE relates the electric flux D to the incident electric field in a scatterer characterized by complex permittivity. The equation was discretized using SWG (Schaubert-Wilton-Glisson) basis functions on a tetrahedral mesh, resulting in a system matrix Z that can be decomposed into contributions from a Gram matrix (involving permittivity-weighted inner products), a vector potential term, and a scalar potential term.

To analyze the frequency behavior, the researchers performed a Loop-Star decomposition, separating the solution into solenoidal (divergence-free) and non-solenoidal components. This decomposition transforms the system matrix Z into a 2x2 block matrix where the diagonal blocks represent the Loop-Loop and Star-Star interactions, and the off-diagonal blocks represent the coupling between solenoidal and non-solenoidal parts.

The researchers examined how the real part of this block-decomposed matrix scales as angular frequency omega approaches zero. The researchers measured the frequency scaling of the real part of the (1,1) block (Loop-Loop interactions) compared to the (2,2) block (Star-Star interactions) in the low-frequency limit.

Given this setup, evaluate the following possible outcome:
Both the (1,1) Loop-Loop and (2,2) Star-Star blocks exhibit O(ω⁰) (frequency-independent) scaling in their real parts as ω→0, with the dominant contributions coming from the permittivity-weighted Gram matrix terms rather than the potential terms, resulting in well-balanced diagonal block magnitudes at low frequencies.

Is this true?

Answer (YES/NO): NO